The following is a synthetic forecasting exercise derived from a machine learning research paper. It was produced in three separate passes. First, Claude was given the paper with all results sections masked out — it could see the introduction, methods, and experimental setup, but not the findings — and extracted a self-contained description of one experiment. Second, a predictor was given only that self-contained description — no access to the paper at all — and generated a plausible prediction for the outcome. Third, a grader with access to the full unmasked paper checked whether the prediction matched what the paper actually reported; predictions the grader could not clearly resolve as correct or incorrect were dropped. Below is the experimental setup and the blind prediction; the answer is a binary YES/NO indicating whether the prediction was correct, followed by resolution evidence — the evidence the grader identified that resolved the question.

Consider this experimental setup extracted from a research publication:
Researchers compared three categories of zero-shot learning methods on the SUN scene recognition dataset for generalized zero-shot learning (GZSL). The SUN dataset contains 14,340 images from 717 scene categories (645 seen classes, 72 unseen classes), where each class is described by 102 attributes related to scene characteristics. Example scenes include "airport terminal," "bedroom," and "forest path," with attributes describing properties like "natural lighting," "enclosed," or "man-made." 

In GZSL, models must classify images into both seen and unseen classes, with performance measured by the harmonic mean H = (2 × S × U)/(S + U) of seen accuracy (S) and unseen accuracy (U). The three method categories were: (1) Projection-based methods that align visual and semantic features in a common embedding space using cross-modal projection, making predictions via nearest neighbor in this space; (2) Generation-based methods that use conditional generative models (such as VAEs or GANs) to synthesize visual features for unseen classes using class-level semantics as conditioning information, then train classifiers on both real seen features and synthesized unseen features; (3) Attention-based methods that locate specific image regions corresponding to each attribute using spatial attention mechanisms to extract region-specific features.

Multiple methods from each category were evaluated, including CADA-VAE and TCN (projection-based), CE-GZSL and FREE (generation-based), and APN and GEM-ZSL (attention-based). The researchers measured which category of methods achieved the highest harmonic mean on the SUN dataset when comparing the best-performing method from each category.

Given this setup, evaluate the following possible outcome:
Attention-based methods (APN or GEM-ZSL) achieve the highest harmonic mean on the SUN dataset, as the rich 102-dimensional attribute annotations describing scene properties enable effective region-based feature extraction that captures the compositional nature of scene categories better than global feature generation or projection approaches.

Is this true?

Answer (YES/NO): NO